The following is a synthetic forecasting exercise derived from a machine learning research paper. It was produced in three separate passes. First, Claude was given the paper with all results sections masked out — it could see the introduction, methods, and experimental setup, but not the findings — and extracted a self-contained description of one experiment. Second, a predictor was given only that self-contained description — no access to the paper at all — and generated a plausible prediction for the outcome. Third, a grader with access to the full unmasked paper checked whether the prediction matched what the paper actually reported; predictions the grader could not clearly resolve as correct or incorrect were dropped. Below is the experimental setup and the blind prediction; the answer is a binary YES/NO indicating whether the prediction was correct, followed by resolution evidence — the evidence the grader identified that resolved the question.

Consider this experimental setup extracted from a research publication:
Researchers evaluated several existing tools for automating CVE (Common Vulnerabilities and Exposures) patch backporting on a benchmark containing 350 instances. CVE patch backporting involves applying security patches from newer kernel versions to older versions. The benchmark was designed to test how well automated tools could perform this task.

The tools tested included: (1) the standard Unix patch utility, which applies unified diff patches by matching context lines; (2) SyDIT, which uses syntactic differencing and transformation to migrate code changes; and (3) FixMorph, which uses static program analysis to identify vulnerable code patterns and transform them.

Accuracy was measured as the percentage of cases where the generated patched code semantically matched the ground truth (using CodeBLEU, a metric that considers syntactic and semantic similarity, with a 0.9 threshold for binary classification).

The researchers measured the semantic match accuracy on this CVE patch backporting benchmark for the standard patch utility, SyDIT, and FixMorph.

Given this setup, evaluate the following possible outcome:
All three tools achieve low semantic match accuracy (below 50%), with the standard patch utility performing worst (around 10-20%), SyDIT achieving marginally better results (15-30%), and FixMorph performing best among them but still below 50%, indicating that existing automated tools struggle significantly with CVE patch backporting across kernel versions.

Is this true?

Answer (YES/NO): NO